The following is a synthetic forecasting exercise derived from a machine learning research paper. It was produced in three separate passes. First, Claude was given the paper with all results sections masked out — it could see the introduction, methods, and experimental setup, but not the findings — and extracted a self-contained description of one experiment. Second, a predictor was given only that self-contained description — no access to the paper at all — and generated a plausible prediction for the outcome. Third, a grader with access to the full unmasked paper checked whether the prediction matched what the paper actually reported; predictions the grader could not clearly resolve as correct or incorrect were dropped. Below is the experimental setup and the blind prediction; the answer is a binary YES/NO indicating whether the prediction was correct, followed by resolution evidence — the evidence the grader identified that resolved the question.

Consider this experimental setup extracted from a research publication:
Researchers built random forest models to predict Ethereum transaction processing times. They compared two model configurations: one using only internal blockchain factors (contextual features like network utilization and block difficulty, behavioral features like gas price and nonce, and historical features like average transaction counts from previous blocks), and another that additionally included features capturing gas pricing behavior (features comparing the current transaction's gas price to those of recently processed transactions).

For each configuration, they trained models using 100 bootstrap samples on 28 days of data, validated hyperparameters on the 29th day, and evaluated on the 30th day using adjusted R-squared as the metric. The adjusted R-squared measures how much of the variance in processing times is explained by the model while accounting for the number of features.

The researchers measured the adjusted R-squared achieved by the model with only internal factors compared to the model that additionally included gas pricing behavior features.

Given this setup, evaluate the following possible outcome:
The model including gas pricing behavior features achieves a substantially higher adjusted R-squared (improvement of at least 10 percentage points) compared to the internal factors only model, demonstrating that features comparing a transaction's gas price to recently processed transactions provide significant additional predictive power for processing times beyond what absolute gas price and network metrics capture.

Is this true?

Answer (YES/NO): YES